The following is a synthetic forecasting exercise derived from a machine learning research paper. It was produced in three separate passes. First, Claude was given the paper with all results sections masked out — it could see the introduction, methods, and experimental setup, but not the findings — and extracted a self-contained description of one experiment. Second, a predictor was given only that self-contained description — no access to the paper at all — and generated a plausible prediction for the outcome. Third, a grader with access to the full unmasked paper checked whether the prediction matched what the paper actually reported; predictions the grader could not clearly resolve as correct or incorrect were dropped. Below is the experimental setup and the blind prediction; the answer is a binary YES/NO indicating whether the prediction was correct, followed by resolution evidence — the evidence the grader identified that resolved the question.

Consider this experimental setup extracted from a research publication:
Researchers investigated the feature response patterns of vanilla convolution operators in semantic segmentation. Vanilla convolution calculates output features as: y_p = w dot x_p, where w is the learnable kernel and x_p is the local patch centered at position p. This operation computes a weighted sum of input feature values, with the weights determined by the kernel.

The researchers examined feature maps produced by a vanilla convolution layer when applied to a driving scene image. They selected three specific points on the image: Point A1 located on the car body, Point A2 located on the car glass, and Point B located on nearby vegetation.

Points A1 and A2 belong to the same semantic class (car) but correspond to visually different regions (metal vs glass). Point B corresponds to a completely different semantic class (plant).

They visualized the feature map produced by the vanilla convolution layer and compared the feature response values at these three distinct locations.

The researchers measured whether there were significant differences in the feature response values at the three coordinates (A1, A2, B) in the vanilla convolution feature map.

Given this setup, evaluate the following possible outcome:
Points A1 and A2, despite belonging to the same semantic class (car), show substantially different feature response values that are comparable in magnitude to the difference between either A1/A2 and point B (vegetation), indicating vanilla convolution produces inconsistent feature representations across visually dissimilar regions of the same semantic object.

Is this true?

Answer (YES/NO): NO